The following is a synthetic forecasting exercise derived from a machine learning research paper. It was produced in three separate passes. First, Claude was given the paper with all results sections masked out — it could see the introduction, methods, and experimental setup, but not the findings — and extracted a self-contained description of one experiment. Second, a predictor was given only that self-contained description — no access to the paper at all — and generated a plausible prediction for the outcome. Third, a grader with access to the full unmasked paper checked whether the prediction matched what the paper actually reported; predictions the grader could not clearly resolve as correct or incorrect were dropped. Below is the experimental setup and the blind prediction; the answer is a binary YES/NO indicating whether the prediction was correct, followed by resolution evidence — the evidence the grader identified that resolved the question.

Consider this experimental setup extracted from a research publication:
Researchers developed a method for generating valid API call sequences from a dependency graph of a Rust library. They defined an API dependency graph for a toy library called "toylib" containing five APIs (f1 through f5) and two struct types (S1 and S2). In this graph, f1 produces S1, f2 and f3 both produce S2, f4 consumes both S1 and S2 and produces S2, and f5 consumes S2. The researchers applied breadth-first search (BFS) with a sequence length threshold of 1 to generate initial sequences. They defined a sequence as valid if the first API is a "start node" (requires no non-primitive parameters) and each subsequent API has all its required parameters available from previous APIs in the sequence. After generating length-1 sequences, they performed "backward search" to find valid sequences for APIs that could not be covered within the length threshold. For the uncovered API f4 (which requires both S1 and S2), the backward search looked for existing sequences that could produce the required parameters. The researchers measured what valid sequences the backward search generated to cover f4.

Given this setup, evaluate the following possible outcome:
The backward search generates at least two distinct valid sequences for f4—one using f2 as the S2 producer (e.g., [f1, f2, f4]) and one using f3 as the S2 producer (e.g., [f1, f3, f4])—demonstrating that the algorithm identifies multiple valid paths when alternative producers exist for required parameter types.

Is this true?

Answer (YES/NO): NO